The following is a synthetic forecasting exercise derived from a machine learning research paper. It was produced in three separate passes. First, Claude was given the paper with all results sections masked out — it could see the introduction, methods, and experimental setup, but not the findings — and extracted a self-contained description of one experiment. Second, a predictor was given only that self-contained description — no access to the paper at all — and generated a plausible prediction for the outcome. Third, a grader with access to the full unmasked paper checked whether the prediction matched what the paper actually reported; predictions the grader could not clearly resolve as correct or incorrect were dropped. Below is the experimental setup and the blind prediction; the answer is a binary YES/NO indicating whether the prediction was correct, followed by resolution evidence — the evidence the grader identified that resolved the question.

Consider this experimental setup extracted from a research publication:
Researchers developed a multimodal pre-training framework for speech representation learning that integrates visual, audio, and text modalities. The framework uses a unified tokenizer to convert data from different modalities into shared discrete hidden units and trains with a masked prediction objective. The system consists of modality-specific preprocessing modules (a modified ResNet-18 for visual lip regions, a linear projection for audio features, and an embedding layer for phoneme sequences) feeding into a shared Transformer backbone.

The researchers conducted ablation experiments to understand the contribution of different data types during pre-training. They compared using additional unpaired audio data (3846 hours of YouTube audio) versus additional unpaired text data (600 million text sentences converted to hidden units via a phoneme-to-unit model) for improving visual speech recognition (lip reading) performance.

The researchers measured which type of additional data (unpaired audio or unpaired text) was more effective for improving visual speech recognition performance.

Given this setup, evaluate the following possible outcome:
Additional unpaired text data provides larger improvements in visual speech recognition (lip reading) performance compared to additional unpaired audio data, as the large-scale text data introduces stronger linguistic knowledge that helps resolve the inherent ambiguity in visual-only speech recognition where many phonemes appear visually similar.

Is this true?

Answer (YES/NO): NO